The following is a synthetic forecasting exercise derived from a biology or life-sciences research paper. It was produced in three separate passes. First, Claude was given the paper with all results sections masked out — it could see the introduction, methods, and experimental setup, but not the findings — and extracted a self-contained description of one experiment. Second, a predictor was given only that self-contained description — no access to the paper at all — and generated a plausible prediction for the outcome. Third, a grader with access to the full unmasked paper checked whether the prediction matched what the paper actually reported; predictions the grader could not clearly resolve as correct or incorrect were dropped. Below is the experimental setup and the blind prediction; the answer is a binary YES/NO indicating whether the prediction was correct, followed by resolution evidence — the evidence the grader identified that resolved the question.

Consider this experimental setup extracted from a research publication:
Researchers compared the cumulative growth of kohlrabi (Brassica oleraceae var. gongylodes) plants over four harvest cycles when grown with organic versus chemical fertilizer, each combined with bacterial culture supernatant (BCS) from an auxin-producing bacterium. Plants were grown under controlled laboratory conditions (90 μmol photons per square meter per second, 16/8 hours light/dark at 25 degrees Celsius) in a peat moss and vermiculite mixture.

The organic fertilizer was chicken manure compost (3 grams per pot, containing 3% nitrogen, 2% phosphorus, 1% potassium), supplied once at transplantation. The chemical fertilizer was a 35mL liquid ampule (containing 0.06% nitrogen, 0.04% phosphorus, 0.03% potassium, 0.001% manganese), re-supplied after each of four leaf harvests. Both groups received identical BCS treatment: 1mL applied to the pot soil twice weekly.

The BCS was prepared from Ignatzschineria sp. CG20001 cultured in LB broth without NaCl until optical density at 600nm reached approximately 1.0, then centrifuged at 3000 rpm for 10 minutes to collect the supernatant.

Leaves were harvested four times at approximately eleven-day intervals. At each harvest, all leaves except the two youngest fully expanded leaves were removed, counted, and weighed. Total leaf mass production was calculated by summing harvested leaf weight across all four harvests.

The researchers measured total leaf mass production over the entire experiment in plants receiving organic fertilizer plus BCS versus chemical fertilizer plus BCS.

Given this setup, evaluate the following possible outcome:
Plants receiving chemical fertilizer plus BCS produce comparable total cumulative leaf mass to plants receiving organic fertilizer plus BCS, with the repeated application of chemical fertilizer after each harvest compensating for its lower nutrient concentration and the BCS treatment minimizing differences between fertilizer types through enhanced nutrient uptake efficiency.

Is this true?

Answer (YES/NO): NO